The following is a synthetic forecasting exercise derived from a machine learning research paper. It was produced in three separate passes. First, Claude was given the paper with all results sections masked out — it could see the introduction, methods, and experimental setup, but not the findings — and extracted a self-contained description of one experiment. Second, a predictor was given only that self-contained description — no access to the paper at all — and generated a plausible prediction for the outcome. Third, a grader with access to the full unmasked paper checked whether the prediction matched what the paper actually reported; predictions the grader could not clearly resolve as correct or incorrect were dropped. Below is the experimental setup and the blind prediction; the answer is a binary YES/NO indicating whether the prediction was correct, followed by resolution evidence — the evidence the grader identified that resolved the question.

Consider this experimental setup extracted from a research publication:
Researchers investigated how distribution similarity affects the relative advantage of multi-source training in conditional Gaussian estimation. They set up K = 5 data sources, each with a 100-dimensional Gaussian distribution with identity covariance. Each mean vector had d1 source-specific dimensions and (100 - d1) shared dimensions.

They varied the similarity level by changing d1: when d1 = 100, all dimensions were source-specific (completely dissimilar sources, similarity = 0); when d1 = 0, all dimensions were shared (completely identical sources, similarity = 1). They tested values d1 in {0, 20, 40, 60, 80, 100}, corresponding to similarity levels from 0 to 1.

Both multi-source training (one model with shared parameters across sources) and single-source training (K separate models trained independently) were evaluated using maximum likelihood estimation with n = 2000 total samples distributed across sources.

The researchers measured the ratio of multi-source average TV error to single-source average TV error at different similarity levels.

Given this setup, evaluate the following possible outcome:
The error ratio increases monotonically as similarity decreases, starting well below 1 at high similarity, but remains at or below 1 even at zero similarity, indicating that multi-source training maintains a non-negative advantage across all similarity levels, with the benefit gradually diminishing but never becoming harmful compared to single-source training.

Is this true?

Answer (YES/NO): YES